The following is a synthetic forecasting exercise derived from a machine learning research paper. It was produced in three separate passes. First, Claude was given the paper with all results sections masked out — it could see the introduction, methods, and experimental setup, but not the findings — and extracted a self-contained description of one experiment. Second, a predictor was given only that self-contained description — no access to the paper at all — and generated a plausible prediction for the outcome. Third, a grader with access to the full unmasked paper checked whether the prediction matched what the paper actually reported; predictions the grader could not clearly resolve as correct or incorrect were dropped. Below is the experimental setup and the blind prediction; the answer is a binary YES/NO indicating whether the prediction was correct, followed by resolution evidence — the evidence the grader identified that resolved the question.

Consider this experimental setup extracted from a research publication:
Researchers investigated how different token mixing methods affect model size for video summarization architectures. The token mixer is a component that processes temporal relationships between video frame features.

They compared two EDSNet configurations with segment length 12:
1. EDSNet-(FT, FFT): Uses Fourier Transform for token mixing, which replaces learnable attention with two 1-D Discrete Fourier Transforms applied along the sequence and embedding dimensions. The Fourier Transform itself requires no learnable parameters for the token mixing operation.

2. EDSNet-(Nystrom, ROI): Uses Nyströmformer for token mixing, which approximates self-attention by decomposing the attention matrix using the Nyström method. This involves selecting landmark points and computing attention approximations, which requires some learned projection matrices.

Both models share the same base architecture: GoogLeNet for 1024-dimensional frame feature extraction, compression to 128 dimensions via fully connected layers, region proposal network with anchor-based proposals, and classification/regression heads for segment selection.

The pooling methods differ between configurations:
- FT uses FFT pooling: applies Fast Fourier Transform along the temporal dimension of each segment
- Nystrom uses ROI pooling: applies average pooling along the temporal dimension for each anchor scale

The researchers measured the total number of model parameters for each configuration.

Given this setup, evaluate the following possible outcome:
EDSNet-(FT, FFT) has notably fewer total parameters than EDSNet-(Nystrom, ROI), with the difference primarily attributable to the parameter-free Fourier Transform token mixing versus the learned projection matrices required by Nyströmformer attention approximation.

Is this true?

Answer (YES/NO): YES